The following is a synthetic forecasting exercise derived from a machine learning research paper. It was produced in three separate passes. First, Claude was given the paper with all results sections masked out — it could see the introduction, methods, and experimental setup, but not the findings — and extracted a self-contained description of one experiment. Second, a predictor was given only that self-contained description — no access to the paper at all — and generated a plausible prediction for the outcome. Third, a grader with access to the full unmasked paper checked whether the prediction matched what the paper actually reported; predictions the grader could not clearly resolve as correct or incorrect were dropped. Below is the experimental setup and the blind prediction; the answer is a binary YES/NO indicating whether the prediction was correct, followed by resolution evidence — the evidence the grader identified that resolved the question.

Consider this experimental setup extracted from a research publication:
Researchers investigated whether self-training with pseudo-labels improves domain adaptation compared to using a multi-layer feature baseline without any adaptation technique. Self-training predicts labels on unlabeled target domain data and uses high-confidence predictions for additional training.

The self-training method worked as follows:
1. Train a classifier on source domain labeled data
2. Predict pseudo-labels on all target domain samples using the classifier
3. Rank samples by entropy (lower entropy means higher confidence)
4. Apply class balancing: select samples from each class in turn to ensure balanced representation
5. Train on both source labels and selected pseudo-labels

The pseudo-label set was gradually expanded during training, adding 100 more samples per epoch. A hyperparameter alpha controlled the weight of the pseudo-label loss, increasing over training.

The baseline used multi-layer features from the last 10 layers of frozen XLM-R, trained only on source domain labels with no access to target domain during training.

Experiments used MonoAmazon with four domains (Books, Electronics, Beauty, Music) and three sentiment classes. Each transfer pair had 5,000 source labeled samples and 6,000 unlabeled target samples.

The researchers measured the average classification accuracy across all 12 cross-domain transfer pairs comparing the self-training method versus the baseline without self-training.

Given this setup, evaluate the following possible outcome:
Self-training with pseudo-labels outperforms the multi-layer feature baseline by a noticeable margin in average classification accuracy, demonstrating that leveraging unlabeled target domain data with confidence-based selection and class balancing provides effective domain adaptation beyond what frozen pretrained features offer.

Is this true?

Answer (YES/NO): YES